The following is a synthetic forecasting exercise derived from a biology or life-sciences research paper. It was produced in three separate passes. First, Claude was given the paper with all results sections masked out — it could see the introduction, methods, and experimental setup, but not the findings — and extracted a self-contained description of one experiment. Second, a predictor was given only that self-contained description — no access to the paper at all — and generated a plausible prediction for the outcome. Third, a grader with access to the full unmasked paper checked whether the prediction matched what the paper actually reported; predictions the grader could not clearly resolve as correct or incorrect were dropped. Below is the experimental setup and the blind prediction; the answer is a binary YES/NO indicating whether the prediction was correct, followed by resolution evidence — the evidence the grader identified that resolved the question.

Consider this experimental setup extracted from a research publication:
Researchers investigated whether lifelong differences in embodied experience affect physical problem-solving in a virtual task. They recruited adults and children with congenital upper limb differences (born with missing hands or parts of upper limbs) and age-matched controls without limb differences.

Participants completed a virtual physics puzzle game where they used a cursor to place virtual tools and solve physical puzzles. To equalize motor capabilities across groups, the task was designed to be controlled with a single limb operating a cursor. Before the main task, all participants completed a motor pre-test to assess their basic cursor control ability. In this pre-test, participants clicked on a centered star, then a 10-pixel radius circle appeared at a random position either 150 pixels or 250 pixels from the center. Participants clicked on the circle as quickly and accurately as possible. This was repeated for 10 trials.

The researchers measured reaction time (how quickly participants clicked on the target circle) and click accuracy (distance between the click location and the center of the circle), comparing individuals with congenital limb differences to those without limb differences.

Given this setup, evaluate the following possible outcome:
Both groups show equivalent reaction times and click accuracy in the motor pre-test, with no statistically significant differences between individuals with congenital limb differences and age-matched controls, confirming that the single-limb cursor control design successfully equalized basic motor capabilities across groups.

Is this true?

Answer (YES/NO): NO